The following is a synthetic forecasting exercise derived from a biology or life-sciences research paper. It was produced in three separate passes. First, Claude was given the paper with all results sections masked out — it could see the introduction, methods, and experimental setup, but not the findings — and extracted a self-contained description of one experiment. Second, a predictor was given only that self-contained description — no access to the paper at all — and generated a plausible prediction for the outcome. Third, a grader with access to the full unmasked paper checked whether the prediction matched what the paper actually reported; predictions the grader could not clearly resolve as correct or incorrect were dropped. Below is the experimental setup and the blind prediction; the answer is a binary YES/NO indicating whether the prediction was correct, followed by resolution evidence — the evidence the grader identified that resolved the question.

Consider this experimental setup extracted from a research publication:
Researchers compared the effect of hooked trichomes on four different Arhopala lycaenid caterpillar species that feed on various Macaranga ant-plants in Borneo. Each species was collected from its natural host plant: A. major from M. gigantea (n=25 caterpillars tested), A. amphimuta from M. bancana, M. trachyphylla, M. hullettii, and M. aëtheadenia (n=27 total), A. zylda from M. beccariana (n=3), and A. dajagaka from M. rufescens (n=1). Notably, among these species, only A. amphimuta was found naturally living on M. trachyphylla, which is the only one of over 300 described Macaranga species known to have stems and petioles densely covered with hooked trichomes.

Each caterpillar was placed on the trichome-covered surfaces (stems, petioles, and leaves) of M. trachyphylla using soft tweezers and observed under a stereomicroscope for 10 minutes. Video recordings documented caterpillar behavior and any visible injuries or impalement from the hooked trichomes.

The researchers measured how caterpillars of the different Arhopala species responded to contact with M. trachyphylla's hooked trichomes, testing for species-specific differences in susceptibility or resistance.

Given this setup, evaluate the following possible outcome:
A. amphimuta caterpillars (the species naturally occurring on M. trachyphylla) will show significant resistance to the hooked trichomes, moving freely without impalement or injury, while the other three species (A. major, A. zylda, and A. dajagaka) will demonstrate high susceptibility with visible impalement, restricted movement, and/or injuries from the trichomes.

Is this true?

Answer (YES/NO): YES